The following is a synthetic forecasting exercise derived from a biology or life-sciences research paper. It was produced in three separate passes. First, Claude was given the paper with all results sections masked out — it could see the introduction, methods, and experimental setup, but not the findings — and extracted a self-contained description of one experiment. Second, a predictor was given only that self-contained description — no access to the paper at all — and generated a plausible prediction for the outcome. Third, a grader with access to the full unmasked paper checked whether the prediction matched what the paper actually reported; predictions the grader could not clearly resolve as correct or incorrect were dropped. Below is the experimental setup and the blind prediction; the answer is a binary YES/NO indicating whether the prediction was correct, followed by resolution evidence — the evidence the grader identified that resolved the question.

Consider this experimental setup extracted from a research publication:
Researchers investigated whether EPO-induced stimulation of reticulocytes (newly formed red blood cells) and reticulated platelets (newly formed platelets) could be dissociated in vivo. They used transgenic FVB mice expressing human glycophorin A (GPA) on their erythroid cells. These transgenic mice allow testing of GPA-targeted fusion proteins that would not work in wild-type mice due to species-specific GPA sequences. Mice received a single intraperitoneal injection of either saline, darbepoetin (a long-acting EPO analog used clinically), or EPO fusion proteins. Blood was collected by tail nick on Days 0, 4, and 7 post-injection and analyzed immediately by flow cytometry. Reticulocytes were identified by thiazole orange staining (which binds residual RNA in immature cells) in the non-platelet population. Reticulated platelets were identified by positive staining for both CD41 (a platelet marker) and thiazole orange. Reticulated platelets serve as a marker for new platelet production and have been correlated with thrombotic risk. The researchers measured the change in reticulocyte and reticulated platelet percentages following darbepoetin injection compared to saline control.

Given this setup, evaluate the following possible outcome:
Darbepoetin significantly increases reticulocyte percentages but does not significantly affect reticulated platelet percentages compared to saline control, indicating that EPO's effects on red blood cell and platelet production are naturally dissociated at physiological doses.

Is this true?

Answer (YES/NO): NO